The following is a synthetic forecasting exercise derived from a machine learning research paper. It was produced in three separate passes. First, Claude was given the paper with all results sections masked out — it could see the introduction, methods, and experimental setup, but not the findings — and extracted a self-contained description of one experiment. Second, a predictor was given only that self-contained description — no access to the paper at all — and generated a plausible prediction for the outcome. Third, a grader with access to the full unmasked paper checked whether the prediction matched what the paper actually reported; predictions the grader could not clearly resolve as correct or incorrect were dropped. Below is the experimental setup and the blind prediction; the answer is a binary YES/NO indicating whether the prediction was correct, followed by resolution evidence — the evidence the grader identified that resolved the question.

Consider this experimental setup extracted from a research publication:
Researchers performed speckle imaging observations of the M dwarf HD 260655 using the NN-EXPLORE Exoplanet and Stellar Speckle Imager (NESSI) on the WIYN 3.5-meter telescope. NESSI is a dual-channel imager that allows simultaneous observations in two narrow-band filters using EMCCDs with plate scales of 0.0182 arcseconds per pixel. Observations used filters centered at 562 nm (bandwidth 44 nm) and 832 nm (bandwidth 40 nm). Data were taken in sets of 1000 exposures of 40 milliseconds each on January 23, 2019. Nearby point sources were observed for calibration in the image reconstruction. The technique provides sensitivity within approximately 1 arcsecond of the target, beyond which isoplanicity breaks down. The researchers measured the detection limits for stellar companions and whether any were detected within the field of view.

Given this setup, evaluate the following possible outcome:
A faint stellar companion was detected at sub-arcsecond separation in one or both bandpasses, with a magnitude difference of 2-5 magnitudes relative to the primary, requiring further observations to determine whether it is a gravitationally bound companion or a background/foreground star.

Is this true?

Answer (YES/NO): NO